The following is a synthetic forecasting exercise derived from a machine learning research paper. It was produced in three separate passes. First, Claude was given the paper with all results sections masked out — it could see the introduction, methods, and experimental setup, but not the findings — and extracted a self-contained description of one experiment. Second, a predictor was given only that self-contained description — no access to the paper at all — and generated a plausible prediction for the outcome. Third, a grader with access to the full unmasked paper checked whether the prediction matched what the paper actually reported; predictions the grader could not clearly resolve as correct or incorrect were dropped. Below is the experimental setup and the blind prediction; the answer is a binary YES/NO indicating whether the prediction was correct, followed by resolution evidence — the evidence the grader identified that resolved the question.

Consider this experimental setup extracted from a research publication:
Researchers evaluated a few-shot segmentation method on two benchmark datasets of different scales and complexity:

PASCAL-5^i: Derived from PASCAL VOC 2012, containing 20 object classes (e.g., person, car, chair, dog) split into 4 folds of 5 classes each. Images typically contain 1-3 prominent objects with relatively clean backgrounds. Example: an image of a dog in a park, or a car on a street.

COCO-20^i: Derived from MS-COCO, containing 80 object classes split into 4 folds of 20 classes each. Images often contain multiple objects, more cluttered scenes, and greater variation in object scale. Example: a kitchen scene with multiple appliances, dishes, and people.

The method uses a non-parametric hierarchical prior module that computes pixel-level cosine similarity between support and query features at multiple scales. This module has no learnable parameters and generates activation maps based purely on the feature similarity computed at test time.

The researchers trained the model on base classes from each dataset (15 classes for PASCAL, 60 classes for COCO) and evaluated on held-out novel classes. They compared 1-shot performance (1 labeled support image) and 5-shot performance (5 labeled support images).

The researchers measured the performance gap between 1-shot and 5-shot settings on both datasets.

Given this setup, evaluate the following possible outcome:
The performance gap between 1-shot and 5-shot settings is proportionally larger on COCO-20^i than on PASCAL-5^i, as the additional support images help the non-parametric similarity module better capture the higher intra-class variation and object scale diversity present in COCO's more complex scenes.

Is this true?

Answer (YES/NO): YES